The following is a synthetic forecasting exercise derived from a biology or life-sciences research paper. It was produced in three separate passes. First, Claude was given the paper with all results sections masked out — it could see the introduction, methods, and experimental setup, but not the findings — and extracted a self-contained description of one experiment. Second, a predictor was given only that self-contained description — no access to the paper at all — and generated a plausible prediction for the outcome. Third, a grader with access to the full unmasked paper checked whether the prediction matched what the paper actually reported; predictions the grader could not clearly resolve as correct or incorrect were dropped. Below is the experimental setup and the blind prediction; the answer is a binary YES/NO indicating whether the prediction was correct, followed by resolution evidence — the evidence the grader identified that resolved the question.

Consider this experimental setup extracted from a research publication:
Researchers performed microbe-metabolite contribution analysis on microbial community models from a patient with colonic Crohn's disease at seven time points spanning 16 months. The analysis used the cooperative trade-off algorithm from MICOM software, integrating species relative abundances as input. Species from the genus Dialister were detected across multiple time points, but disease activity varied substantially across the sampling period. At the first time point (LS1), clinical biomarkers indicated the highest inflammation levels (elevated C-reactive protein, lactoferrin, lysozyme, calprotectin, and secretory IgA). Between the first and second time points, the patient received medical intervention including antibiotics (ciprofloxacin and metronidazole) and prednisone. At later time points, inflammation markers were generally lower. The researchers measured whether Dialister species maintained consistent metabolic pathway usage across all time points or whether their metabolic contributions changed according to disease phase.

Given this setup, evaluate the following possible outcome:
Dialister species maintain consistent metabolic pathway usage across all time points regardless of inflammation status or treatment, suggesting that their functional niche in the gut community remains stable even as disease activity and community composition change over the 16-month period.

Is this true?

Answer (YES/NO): NO